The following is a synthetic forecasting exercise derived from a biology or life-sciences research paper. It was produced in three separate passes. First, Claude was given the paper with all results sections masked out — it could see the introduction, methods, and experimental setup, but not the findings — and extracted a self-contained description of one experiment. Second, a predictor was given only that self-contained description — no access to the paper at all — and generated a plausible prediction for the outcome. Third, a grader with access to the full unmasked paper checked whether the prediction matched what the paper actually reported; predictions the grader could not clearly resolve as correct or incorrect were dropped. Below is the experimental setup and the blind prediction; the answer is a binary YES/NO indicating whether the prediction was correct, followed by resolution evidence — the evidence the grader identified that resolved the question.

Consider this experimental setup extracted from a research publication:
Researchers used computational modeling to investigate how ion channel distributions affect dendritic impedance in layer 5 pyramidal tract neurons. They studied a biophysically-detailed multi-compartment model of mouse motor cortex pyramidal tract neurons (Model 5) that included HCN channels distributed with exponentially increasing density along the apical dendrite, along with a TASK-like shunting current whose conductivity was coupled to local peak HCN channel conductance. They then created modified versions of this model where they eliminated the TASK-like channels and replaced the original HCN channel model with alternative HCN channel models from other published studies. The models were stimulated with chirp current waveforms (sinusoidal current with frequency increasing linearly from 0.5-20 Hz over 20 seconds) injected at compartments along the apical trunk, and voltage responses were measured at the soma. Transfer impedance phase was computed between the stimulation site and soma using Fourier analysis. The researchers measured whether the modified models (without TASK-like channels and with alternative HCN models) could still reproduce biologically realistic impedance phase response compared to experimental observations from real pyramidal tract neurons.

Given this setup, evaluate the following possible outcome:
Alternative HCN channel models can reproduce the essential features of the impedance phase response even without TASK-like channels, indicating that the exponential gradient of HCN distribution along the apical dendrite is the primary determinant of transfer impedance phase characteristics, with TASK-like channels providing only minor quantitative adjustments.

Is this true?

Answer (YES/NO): NO